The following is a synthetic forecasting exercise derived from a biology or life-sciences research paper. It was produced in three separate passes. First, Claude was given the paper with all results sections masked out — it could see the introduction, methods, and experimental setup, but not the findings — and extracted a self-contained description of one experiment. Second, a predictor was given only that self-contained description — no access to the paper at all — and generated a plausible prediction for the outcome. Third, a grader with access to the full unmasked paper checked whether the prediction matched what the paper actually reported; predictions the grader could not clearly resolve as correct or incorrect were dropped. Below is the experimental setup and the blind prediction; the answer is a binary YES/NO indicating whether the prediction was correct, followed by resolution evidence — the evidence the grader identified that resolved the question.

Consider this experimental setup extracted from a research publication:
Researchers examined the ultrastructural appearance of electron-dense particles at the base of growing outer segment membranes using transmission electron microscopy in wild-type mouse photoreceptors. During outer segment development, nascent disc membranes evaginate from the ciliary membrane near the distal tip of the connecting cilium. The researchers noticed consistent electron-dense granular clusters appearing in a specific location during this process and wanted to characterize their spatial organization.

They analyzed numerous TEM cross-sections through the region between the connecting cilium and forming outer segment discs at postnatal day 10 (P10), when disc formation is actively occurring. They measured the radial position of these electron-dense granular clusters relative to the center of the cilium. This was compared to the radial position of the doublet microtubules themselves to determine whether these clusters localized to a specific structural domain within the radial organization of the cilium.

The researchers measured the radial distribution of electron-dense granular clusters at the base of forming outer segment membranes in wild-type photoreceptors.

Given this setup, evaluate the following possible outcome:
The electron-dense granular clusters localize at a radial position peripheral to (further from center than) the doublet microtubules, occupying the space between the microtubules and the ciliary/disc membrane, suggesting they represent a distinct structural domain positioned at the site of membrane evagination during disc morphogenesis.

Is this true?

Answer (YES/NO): YES